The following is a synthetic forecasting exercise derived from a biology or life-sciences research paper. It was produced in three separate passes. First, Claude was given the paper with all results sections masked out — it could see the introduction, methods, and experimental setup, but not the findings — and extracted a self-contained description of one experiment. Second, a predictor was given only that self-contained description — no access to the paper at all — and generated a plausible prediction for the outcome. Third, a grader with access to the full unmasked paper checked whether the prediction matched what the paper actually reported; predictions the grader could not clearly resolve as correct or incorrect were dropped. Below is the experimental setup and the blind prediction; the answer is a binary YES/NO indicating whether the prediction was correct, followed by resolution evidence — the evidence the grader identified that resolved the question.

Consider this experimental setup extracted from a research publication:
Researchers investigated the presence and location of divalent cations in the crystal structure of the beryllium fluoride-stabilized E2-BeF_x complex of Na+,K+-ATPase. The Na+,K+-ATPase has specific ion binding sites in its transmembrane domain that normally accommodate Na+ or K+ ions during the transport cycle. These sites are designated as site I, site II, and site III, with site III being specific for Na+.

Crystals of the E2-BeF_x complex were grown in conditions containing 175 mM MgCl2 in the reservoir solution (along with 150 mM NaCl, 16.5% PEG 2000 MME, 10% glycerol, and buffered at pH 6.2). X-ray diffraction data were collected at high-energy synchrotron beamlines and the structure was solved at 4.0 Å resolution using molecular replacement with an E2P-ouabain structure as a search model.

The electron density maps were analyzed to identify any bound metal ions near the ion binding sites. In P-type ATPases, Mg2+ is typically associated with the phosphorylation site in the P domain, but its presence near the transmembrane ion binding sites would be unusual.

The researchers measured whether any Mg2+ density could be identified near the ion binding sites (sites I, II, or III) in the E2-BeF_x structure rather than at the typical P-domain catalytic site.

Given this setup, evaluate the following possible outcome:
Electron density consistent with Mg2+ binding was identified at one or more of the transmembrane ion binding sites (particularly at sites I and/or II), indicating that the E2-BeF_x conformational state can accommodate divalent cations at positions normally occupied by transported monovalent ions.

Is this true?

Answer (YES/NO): YES